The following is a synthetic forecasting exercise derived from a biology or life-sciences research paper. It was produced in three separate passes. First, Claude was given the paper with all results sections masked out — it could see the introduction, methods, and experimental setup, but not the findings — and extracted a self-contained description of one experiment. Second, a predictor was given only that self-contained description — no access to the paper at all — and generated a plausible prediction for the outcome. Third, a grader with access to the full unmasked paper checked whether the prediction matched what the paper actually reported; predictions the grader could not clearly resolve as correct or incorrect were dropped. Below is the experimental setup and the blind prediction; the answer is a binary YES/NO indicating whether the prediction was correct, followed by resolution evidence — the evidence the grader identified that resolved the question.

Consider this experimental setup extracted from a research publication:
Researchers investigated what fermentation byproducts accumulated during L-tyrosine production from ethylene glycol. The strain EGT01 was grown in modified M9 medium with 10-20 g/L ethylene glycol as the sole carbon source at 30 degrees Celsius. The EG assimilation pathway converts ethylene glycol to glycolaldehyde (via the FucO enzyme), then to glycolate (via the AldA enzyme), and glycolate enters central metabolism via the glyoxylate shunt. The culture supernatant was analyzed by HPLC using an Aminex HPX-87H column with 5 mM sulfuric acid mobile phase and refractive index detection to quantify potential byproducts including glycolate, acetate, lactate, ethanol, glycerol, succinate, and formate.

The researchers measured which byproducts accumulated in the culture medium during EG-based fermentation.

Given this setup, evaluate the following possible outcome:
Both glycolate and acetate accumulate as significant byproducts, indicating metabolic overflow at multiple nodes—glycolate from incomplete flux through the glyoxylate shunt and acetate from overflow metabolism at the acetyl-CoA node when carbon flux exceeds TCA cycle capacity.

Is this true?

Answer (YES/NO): NO